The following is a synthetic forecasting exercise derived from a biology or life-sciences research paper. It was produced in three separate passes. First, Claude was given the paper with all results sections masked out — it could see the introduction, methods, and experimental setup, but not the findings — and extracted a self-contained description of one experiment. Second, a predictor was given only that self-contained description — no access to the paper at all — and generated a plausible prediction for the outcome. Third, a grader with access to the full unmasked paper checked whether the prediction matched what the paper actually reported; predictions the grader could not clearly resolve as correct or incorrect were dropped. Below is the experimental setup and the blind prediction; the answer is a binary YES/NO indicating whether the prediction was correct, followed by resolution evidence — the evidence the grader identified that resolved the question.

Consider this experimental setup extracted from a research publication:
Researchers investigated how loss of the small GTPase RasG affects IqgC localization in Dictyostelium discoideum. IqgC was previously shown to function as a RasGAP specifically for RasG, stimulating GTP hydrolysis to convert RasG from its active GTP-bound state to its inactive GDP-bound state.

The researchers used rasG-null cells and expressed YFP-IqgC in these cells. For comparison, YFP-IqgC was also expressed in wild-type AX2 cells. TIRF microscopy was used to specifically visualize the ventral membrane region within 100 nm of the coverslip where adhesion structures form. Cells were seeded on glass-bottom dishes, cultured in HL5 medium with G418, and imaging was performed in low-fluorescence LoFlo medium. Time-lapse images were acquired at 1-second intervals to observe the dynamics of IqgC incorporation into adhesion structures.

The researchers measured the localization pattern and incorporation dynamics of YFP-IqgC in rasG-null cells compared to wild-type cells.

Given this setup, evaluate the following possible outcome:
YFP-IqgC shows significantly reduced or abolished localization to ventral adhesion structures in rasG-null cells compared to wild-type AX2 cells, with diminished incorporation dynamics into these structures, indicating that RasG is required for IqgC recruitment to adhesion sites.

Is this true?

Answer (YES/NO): NO